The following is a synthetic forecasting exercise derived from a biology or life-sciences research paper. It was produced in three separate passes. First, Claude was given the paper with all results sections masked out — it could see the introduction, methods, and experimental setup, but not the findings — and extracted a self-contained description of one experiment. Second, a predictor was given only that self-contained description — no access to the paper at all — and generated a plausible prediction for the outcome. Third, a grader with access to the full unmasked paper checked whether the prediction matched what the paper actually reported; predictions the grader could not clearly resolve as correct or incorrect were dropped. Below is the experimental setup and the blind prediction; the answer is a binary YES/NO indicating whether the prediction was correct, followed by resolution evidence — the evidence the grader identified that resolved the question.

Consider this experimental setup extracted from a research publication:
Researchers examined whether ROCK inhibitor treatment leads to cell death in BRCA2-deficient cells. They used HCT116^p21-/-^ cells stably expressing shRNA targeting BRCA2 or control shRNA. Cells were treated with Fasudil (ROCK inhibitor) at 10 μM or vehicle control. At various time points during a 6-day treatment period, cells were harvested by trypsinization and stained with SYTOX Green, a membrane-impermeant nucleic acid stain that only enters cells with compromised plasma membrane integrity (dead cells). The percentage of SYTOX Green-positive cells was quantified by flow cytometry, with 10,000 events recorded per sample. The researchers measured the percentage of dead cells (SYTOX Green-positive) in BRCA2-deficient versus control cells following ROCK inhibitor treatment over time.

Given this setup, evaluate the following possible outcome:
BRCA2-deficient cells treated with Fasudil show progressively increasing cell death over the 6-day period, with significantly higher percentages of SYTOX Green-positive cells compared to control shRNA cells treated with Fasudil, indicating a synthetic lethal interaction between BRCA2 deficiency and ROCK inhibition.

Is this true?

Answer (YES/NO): YES